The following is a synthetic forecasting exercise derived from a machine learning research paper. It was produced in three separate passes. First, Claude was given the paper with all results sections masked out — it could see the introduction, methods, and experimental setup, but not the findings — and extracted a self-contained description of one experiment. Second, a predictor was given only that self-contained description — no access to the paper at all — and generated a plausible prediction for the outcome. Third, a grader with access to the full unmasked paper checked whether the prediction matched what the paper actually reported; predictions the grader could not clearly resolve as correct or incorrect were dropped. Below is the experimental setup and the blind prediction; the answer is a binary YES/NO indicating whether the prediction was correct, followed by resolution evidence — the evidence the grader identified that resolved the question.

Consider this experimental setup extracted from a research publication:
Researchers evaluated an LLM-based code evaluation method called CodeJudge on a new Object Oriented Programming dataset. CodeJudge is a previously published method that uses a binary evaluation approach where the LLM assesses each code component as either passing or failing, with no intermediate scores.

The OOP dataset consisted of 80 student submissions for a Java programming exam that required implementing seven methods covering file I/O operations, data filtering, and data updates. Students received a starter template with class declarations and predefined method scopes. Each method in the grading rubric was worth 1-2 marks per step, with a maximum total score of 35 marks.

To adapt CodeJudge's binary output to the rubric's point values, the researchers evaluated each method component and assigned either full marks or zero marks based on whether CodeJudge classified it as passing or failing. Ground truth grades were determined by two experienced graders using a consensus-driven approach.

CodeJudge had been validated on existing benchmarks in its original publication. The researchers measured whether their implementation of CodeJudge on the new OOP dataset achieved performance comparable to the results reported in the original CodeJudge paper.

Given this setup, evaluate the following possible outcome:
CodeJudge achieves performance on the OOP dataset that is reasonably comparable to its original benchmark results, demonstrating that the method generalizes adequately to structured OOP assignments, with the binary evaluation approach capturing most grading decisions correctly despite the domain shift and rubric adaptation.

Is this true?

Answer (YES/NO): YES